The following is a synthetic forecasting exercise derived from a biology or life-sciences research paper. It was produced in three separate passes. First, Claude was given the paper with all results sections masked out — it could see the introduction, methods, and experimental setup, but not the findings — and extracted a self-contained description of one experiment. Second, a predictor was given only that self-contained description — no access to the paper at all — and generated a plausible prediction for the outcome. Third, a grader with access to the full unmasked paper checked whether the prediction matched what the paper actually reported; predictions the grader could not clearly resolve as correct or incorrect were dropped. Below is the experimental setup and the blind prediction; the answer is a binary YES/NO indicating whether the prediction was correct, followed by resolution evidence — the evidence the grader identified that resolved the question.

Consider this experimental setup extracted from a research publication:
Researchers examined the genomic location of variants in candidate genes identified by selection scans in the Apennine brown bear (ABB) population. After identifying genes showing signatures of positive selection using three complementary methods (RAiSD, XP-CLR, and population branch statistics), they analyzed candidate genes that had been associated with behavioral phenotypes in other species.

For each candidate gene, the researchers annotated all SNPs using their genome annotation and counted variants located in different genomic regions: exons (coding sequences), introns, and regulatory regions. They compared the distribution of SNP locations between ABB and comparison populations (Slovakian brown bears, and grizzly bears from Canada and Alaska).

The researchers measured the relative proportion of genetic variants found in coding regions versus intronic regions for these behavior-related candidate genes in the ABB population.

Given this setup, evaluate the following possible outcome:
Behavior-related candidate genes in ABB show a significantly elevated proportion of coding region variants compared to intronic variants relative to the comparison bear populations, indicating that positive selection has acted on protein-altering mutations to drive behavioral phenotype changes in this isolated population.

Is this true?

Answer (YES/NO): NO